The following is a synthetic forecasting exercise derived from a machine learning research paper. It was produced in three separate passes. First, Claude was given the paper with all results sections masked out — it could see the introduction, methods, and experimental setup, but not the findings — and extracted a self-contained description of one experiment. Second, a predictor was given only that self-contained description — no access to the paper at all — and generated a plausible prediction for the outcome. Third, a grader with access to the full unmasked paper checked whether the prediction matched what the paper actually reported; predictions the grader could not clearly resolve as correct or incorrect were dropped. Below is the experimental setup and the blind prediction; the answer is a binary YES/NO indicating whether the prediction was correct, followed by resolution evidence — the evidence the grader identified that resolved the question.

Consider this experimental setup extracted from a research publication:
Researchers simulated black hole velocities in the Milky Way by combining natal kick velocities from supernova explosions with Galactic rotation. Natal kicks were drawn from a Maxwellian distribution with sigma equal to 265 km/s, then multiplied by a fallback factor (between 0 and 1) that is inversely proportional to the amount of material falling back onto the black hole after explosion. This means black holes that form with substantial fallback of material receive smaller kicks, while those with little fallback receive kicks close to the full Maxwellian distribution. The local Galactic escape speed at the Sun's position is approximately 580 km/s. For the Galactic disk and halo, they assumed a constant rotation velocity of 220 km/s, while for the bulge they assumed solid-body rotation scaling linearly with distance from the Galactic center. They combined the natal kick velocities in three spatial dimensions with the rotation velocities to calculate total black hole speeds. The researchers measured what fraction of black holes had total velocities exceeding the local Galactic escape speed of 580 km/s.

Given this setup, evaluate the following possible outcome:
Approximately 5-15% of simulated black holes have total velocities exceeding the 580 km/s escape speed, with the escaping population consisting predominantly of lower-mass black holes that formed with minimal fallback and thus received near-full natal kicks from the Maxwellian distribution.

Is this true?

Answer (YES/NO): YES